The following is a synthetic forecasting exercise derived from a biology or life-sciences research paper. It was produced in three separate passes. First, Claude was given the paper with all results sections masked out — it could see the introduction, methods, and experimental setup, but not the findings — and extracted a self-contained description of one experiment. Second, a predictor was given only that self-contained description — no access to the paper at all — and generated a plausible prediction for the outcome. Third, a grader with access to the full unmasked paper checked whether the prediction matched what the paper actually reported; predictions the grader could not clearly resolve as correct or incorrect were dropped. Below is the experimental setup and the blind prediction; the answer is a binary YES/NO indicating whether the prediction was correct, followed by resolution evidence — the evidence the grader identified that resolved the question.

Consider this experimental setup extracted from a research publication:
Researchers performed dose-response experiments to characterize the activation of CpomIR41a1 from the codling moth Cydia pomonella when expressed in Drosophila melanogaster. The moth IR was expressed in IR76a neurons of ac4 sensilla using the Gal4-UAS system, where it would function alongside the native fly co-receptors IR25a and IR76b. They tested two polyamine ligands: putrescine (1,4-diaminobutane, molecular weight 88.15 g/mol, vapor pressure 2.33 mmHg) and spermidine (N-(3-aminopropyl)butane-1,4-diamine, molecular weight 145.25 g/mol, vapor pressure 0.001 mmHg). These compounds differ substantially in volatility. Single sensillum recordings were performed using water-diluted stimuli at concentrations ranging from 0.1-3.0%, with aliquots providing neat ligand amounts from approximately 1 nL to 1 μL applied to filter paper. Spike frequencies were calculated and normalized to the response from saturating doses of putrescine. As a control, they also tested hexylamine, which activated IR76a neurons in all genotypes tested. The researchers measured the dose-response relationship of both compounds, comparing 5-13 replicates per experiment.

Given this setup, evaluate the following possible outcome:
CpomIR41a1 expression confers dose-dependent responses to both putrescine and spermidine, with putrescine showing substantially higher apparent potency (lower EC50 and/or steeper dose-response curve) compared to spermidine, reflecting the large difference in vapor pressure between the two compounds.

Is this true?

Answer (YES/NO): NO